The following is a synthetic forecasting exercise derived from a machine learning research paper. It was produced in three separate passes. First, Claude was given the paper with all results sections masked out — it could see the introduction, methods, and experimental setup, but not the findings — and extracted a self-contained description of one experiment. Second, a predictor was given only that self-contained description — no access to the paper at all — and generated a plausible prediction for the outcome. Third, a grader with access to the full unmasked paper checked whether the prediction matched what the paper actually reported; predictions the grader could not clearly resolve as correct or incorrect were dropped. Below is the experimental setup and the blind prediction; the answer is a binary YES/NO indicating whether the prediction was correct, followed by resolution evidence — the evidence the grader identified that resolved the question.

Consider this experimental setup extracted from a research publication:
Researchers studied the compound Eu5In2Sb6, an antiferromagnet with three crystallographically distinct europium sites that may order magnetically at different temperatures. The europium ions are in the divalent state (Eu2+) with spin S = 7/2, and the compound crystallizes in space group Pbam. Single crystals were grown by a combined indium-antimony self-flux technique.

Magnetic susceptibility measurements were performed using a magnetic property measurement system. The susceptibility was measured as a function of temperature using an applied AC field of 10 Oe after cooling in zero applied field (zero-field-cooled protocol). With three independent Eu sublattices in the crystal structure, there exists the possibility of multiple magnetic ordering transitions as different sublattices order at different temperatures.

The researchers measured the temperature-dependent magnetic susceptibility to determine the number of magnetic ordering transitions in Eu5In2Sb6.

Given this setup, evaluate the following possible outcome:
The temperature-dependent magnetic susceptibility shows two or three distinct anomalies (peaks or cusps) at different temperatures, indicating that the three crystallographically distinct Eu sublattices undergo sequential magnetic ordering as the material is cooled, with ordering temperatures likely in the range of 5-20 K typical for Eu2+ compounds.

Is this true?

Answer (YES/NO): YES